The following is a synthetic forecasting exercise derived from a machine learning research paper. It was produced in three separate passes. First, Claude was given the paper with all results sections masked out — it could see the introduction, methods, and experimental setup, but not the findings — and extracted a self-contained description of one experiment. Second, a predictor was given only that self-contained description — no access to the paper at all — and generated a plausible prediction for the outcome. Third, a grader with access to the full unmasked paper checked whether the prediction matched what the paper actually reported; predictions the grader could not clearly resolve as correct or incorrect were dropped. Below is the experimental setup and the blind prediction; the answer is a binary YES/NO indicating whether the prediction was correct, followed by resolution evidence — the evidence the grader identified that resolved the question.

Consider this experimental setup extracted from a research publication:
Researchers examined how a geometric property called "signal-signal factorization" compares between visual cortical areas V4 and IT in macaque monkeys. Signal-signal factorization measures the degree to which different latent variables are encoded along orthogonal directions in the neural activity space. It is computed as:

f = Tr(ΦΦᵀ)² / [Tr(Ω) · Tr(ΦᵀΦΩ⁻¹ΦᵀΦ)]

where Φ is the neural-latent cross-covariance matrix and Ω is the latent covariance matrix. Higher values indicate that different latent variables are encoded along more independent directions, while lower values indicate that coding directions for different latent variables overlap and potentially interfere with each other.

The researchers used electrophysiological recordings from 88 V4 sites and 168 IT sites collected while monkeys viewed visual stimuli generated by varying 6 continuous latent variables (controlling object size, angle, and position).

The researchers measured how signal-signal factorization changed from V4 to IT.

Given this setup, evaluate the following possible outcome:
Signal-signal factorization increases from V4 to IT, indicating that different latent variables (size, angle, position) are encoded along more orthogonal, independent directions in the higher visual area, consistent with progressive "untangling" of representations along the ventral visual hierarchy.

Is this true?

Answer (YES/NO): YES